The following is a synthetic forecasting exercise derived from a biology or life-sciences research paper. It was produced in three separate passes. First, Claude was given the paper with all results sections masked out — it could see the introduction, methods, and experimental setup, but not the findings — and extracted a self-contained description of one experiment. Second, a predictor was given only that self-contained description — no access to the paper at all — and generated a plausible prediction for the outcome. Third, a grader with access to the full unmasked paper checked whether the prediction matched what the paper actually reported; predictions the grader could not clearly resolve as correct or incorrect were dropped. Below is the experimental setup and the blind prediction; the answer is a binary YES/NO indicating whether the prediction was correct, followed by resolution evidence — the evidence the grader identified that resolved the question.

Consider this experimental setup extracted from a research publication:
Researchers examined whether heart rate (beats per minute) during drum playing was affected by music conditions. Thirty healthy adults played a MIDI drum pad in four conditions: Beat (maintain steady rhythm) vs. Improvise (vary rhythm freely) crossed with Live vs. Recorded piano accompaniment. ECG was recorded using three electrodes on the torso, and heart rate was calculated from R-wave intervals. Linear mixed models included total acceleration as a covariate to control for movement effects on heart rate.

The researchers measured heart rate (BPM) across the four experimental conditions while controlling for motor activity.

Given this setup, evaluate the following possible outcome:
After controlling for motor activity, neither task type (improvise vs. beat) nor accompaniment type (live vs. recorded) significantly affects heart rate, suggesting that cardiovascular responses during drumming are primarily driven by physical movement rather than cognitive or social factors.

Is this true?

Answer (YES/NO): NO